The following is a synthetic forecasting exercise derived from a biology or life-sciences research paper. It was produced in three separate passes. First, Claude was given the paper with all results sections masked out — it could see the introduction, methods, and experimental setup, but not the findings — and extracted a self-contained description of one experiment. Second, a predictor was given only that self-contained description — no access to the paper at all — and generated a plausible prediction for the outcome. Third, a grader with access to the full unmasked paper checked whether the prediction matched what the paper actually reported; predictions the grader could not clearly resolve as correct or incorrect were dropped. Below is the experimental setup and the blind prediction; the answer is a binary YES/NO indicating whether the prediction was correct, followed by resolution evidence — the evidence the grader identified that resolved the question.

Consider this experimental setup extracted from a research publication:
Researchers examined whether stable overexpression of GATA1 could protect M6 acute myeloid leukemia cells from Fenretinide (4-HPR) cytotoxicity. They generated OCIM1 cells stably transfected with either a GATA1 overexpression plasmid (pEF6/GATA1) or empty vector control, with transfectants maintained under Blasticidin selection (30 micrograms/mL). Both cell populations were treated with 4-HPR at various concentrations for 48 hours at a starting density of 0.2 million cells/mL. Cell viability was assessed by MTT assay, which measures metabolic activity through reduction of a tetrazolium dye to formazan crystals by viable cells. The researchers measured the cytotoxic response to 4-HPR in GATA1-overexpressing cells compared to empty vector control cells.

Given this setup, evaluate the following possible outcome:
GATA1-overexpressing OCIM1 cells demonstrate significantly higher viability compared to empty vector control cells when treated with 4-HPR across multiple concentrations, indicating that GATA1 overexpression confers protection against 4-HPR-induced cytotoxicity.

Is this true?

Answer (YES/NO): YES